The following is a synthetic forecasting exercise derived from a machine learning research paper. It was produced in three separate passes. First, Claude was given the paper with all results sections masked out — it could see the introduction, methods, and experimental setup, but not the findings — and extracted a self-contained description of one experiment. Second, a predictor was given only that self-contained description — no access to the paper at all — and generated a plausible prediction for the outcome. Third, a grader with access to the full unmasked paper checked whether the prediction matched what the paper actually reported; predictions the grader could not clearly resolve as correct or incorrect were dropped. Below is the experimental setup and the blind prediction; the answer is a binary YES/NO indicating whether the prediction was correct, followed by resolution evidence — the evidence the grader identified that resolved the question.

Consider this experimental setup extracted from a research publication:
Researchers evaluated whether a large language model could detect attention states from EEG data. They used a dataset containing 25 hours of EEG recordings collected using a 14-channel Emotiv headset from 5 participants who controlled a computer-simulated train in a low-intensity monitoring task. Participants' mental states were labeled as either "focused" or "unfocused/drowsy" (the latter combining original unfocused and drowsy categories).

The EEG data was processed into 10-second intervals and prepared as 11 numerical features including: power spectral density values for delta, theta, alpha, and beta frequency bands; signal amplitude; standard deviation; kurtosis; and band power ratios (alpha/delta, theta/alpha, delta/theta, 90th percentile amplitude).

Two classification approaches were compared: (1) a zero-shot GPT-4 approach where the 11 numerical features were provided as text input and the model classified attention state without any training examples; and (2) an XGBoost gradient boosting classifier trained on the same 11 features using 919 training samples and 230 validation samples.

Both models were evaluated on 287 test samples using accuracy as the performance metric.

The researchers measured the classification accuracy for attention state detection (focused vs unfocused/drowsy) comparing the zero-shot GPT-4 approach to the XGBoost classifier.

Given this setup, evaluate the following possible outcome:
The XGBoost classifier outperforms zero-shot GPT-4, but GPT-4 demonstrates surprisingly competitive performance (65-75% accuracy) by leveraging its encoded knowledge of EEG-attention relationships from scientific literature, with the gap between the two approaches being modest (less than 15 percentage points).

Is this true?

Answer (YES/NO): NO